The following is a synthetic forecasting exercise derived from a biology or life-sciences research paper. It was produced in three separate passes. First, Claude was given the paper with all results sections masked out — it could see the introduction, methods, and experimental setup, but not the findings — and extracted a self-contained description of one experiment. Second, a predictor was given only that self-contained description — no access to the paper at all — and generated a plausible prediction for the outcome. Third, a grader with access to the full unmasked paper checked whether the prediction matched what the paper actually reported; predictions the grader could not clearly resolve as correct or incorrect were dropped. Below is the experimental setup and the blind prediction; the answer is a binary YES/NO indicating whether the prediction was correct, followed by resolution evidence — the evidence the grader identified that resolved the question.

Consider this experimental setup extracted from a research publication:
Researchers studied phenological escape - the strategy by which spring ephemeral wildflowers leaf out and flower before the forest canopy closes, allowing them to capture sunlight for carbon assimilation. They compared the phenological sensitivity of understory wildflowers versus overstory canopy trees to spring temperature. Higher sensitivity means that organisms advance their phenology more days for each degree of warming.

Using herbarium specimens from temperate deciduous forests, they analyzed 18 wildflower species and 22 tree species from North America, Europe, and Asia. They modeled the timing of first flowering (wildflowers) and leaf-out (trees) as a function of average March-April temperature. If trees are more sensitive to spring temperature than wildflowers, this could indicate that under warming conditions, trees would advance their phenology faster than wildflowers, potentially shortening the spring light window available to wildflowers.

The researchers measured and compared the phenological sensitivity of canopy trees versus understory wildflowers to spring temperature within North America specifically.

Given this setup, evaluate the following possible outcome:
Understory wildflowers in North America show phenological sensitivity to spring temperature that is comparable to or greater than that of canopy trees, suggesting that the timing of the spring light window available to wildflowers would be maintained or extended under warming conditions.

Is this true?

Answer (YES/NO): NO